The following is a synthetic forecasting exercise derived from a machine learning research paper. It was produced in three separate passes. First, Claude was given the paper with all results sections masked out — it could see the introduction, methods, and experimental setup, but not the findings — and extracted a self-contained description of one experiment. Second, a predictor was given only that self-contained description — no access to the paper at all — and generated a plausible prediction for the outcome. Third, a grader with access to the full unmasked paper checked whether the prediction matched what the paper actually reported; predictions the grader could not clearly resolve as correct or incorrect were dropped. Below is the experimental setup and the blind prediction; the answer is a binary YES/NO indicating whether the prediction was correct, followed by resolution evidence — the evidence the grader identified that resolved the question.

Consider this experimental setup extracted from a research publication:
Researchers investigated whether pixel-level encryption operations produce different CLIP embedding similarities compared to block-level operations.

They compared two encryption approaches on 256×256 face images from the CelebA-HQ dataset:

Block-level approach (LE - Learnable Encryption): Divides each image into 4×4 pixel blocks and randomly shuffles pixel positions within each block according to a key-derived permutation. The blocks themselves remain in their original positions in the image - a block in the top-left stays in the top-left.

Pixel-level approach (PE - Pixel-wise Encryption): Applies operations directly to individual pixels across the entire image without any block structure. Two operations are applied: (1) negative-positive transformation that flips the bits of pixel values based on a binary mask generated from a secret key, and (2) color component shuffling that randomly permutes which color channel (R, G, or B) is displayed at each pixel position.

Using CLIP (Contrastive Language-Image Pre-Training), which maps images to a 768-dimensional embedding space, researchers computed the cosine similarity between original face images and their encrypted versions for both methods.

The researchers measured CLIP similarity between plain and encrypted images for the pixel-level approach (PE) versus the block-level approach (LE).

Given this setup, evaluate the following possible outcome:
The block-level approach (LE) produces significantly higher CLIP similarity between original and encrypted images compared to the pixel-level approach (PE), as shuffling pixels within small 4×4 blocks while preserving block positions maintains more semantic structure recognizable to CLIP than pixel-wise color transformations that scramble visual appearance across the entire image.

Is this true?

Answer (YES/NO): NO